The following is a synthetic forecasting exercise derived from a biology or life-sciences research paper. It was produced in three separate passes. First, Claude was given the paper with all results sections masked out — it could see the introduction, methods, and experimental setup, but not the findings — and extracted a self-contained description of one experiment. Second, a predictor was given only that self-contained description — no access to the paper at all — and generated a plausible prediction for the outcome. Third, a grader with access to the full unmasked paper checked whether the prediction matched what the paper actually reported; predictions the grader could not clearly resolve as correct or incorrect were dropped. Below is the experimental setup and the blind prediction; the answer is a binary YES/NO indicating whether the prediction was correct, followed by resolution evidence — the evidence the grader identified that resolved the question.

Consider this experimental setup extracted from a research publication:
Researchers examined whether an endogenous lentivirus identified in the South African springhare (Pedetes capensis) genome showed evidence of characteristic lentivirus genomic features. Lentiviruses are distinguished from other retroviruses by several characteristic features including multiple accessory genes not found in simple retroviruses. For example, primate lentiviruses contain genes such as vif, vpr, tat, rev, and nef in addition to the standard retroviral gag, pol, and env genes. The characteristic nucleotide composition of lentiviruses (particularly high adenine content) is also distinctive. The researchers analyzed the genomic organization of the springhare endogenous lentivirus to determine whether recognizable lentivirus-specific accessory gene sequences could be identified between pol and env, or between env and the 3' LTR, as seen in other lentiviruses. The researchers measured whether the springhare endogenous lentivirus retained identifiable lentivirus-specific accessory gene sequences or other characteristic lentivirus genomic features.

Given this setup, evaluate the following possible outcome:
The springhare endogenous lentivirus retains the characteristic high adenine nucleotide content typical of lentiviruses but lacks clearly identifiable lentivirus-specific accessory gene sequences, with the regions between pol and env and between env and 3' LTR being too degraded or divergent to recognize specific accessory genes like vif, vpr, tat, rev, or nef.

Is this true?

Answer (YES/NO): NO